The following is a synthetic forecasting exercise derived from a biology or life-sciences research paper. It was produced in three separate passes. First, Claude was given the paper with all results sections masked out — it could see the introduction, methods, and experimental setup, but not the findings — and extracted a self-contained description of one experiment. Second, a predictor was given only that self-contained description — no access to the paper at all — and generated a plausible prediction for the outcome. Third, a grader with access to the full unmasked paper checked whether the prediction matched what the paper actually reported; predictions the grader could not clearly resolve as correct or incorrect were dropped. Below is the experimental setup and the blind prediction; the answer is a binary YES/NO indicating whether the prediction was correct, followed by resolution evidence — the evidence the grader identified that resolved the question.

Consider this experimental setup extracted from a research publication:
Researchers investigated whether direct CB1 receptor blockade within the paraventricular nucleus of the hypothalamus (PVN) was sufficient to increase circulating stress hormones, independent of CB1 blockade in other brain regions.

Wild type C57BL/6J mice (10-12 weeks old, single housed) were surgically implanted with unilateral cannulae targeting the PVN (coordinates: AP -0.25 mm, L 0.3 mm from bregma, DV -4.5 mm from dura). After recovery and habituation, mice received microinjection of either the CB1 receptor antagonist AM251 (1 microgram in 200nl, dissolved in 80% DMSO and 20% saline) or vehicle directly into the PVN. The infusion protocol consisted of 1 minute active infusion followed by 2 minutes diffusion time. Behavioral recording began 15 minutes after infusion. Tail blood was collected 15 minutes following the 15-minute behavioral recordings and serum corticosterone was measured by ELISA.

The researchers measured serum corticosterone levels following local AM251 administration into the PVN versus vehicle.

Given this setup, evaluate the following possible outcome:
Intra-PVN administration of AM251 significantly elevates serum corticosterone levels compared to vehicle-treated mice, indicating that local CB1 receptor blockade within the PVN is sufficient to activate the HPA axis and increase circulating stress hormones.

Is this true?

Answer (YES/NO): YES